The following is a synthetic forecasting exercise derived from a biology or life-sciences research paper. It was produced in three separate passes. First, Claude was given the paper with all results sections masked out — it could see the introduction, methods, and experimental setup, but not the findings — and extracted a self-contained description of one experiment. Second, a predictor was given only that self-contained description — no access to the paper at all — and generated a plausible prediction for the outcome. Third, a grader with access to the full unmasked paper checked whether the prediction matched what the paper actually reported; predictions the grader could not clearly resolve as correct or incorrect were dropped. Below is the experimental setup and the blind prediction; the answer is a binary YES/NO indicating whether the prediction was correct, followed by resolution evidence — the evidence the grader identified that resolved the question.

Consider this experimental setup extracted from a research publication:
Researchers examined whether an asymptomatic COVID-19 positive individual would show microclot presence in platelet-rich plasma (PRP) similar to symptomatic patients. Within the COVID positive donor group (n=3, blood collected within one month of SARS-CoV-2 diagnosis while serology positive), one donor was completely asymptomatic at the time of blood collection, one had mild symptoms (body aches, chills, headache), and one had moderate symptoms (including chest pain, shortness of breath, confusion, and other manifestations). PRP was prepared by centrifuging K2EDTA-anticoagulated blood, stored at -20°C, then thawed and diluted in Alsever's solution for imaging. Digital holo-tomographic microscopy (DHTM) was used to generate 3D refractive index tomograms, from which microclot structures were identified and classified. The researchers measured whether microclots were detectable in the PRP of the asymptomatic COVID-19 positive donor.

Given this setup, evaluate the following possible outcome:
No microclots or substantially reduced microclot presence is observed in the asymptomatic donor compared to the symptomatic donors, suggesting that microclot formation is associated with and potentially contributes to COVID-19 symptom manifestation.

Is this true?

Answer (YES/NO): NO